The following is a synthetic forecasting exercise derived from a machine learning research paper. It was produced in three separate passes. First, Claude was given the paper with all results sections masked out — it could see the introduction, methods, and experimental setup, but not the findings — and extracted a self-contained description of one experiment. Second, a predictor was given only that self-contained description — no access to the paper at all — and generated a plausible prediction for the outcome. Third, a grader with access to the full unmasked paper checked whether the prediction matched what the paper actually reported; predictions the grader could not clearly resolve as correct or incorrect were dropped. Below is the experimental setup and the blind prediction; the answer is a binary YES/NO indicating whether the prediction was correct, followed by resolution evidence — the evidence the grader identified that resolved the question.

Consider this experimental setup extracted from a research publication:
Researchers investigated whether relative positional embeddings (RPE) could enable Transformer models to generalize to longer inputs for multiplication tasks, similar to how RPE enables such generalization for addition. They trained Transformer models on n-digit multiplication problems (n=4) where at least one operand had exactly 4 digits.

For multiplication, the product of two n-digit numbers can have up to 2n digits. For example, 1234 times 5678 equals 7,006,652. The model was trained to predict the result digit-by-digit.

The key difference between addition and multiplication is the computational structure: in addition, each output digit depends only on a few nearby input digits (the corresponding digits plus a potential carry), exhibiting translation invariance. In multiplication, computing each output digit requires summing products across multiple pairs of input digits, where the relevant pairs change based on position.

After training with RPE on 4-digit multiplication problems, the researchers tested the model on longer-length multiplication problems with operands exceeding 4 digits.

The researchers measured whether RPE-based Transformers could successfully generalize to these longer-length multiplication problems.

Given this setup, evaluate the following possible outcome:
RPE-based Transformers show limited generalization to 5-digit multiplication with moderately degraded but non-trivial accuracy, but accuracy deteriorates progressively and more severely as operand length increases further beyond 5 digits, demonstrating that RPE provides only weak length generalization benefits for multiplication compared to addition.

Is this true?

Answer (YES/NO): NO